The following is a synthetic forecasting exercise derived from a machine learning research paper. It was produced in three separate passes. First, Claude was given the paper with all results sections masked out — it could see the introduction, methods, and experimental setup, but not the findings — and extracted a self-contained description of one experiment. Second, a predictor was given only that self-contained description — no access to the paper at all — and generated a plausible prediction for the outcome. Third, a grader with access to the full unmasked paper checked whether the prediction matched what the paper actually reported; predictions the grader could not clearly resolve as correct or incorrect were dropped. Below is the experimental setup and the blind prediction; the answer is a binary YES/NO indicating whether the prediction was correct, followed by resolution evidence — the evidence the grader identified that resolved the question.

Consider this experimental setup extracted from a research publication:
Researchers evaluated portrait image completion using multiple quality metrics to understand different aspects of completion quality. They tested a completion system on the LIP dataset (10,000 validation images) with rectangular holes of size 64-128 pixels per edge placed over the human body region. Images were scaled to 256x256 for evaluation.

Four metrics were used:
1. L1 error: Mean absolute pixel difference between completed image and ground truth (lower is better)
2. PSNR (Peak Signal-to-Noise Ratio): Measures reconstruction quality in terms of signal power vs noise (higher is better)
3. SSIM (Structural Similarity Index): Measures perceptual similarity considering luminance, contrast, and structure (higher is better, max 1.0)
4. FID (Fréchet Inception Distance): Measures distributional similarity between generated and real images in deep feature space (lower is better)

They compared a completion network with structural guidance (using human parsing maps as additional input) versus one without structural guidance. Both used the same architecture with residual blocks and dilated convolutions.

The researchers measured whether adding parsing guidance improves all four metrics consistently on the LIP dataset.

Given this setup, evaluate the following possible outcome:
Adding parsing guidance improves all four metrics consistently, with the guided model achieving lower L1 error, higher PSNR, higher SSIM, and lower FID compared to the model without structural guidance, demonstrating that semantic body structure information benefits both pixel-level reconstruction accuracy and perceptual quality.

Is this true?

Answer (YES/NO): YES